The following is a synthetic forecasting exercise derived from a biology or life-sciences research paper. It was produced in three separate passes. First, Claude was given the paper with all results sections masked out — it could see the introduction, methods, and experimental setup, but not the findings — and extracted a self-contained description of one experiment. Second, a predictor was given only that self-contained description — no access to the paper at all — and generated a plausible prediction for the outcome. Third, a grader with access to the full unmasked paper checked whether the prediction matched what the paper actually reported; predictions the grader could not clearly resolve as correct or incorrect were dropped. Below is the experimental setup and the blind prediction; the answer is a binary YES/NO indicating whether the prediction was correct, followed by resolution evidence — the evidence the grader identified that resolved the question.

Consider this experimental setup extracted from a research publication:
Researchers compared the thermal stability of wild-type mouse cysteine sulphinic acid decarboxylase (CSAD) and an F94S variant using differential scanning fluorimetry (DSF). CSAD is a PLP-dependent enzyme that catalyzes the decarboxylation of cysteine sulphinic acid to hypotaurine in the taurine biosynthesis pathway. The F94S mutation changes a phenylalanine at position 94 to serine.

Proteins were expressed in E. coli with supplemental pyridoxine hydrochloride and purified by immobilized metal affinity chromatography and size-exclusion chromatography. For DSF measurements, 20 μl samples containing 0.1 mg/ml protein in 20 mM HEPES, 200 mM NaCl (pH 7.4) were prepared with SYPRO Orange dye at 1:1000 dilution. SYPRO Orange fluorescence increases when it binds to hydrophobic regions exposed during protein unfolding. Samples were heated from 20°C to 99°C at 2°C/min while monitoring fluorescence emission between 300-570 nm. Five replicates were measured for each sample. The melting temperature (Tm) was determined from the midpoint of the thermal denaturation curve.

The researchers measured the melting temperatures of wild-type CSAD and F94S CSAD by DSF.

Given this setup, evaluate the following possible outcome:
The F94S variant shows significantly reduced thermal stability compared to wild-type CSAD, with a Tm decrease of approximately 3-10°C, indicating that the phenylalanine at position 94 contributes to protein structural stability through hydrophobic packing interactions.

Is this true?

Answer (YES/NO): YES